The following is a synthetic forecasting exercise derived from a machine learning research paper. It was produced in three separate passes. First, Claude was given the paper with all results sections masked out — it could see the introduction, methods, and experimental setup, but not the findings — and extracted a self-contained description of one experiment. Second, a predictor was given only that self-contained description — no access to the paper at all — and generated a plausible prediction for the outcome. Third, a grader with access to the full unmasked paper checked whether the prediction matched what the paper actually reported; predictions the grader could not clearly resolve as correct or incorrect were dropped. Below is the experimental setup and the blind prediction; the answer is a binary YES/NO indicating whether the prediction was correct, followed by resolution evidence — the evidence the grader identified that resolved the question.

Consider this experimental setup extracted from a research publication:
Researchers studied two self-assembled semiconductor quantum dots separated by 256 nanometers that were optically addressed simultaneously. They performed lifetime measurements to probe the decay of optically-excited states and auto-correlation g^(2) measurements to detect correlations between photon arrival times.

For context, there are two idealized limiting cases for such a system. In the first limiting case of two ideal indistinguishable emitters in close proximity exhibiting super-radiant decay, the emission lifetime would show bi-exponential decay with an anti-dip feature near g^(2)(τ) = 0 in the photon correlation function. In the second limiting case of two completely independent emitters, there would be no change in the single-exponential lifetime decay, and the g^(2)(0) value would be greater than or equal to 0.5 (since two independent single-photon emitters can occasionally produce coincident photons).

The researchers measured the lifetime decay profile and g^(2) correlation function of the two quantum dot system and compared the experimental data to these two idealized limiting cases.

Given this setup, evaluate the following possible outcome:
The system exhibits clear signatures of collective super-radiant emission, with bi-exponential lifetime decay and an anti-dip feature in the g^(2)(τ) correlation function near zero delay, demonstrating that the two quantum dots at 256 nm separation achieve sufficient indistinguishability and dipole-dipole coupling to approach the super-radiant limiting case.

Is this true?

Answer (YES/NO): NO